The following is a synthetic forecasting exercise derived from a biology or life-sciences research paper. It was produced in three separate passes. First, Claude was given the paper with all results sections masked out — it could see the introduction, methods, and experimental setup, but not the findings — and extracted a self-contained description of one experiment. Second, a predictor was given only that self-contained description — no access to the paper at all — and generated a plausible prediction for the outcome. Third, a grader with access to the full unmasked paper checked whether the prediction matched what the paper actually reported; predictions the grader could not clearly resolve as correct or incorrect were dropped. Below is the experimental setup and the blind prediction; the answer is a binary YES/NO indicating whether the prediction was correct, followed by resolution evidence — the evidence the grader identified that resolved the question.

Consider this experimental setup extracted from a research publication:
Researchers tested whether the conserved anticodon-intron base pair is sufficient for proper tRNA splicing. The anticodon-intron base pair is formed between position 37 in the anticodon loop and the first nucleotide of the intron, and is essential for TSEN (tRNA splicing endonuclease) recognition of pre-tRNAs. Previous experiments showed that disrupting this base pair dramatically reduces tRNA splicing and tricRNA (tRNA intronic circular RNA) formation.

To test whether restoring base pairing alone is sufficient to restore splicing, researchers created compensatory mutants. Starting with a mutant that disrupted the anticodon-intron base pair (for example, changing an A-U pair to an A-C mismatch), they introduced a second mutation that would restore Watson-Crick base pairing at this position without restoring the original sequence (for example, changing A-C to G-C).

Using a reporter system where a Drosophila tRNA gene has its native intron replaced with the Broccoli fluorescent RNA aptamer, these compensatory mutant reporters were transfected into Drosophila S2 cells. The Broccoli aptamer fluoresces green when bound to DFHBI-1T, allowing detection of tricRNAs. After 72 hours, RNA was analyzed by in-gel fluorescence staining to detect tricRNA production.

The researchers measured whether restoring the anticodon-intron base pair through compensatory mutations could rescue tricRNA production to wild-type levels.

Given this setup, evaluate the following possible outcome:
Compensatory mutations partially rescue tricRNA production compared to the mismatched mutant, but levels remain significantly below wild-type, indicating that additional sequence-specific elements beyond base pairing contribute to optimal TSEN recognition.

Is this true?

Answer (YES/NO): NO